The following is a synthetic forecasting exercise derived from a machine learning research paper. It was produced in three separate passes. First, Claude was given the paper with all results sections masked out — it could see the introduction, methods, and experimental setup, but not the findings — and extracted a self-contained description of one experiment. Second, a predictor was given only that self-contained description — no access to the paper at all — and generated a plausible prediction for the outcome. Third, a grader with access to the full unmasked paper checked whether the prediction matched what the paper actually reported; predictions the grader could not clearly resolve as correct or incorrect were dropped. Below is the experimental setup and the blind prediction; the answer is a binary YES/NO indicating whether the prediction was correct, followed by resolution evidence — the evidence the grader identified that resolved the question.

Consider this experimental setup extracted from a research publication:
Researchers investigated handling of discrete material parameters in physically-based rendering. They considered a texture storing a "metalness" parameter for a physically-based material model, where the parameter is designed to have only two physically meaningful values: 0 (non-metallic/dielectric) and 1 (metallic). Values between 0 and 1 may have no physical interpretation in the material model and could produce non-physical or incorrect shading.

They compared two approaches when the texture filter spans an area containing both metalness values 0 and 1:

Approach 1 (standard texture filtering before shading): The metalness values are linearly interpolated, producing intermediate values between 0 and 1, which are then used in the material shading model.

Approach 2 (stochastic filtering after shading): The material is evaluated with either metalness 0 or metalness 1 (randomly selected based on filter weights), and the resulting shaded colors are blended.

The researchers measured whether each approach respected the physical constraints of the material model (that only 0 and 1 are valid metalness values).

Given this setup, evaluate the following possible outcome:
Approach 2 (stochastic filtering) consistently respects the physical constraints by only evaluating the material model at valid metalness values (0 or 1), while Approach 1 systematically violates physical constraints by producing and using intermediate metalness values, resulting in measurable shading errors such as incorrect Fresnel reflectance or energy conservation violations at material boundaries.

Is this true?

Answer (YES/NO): NO